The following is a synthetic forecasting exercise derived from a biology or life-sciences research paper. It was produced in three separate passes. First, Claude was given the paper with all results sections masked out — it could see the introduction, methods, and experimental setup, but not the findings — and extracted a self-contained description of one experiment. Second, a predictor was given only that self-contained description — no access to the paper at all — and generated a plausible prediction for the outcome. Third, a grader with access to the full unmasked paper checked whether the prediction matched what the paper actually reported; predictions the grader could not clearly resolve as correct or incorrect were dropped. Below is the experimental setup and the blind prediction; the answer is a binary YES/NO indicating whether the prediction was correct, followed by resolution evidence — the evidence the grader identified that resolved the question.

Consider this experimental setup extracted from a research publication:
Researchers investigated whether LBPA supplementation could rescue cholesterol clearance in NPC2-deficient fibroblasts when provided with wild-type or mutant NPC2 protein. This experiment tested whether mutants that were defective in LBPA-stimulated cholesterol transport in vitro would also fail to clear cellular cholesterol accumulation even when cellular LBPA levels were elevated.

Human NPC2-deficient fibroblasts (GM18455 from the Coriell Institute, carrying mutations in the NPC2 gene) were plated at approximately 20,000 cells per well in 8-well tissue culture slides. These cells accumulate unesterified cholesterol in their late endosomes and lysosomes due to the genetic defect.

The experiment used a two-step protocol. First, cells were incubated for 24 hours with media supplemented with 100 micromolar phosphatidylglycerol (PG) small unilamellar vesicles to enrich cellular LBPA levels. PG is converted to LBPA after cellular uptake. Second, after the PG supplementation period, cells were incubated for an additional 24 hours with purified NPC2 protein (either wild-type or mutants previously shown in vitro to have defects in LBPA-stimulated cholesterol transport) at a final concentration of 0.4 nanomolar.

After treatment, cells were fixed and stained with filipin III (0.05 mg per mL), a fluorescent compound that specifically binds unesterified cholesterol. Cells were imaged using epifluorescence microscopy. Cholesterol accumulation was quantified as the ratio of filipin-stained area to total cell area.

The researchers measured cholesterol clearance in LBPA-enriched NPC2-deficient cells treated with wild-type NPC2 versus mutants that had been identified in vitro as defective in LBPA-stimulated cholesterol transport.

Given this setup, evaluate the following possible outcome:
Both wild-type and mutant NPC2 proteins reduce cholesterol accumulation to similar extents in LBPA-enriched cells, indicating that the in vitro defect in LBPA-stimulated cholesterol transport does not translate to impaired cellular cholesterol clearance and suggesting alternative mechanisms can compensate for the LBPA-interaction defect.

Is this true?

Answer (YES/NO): NO